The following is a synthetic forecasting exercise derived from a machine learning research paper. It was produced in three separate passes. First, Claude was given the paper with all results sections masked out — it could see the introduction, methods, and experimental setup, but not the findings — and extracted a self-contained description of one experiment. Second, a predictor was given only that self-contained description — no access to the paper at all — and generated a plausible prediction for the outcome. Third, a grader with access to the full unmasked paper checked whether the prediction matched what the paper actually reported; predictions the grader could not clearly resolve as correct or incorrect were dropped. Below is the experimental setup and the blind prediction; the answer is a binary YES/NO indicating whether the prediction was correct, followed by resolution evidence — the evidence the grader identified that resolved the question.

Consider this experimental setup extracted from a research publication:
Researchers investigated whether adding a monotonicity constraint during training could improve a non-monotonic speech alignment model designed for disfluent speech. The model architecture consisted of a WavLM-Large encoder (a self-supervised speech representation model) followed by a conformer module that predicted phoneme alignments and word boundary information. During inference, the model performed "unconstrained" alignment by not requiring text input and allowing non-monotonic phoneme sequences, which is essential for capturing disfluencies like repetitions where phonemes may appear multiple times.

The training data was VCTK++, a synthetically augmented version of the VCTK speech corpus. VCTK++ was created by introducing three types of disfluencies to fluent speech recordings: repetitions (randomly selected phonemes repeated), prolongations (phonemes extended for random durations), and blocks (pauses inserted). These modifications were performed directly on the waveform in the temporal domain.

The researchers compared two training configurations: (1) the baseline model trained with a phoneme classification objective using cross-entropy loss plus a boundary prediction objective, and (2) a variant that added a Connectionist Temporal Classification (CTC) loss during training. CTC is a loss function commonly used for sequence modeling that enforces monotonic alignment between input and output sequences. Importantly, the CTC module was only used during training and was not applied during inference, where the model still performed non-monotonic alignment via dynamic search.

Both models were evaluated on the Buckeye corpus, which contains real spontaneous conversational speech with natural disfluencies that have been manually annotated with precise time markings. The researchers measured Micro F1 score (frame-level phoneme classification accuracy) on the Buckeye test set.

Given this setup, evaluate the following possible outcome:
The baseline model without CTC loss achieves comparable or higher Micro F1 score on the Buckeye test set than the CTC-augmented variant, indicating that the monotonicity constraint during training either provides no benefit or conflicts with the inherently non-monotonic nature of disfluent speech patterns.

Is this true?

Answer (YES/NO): NO